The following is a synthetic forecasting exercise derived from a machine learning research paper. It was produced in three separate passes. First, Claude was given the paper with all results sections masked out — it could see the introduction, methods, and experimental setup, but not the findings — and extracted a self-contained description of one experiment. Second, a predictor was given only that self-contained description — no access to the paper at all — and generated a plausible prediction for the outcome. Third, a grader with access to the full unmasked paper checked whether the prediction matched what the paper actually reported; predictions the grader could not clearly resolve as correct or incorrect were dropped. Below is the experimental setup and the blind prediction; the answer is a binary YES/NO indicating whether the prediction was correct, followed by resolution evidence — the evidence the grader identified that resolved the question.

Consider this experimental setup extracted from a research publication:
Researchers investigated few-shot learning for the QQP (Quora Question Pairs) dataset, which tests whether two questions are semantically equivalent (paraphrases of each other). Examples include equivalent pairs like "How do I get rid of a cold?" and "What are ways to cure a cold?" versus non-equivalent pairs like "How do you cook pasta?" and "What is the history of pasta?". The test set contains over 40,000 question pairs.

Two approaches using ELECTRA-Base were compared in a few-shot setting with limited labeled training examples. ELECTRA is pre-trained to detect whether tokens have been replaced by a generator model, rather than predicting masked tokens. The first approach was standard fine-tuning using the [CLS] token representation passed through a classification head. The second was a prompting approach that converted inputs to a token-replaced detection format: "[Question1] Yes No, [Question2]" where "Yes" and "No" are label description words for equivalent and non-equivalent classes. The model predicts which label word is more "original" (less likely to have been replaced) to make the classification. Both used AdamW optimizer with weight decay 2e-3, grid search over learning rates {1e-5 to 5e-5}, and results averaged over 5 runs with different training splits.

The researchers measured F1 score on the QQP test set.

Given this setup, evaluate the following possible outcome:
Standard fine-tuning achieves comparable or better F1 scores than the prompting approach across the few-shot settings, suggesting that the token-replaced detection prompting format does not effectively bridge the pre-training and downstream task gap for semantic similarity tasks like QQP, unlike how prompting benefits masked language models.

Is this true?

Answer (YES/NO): YES